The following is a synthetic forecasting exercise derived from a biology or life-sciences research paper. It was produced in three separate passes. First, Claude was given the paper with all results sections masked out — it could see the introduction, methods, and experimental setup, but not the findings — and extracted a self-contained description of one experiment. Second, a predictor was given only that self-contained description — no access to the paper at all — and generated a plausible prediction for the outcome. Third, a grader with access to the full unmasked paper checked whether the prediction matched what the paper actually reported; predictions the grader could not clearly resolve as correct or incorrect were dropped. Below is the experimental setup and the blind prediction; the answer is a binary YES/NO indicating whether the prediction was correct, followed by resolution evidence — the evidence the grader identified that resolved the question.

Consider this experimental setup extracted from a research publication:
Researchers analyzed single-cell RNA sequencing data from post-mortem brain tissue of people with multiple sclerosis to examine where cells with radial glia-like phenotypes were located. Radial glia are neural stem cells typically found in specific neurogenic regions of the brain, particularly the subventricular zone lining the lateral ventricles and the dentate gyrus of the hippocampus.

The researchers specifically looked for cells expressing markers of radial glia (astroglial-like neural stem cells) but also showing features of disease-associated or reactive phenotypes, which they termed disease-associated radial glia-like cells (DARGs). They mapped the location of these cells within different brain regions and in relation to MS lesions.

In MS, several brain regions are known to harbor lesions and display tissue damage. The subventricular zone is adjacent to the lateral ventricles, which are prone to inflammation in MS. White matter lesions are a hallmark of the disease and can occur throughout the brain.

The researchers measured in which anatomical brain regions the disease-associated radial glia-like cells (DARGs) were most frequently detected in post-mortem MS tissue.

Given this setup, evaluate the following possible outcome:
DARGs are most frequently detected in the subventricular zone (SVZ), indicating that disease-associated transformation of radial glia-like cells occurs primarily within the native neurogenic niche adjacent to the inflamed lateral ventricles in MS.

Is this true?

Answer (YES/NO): NO